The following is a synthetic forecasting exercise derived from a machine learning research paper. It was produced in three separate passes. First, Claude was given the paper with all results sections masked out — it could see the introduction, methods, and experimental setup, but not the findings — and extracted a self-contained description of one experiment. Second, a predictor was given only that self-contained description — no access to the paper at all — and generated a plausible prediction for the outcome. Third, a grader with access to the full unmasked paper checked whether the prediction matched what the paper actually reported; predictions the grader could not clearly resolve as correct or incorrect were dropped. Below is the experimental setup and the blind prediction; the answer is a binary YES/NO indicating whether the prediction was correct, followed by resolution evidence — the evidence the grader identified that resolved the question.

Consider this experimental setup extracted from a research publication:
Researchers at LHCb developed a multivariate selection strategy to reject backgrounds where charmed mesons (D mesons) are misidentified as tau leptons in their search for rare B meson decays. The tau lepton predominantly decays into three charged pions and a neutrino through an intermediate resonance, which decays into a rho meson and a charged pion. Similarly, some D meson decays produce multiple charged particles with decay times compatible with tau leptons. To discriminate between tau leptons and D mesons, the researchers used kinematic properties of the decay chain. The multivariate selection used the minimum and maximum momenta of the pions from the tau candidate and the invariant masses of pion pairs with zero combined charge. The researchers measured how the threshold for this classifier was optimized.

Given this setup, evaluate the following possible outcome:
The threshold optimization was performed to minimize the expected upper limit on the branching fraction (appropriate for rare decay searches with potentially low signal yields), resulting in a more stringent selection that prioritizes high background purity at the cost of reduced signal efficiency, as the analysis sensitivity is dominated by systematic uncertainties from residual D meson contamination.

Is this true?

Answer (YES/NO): NO